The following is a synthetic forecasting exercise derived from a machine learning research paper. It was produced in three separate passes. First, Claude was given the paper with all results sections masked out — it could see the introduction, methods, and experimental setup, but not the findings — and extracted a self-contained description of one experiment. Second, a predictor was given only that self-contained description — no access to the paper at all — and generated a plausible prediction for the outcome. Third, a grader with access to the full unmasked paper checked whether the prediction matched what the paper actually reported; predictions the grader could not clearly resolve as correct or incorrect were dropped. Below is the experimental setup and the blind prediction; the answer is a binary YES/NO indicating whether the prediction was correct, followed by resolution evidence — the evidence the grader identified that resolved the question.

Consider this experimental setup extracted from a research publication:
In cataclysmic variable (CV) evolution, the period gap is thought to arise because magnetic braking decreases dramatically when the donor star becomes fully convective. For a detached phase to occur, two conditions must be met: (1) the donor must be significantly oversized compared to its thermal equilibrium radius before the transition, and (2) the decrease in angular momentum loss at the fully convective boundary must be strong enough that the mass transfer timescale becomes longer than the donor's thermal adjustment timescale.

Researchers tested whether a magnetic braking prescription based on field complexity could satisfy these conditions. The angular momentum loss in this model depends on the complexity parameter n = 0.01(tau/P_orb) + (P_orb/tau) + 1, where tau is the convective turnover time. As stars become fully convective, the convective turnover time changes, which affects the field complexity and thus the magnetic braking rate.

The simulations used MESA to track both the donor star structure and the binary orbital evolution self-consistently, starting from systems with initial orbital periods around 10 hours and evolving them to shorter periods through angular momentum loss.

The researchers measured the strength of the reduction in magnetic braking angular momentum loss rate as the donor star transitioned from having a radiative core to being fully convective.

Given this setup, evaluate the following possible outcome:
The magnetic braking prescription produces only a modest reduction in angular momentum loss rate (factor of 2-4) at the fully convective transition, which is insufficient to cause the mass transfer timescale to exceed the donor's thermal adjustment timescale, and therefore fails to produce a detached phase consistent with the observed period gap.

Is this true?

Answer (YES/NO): NO